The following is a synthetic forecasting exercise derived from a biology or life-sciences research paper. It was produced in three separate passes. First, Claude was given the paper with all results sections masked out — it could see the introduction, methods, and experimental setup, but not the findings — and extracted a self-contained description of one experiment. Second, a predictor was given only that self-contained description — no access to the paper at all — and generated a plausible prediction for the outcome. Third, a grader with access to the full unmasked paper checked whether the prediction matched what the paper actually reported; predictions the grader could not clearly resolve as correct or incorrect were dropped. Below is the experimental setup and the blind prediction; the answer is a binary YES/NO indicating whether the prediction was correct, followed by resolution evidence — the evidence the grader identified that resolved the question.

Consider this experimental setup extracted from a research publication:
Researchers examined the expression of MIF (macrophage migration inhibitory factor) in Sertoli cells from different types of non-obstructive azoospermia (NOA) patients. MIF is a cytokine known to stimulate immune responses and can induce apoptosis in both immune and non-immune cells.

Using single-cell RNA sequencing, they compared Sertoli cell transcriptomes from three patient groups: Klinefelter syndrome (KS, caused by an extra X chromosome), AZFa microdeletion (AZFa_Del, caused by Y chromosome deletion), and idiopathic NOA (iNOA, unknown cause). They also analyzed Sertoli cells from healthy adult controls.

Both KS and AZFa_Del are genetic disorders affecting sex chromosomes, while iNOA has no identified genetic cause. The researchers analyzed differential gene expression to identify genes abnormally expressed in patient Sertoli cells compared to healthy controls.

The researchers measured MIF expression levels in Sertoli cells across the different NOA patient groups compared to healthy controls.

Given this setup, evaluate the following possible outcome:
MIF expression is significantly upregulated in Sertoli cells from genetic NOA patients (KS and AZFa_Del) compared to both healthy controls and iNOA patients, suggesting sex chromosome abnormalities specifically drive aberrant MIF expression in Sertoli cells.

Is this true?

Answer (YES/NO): NO